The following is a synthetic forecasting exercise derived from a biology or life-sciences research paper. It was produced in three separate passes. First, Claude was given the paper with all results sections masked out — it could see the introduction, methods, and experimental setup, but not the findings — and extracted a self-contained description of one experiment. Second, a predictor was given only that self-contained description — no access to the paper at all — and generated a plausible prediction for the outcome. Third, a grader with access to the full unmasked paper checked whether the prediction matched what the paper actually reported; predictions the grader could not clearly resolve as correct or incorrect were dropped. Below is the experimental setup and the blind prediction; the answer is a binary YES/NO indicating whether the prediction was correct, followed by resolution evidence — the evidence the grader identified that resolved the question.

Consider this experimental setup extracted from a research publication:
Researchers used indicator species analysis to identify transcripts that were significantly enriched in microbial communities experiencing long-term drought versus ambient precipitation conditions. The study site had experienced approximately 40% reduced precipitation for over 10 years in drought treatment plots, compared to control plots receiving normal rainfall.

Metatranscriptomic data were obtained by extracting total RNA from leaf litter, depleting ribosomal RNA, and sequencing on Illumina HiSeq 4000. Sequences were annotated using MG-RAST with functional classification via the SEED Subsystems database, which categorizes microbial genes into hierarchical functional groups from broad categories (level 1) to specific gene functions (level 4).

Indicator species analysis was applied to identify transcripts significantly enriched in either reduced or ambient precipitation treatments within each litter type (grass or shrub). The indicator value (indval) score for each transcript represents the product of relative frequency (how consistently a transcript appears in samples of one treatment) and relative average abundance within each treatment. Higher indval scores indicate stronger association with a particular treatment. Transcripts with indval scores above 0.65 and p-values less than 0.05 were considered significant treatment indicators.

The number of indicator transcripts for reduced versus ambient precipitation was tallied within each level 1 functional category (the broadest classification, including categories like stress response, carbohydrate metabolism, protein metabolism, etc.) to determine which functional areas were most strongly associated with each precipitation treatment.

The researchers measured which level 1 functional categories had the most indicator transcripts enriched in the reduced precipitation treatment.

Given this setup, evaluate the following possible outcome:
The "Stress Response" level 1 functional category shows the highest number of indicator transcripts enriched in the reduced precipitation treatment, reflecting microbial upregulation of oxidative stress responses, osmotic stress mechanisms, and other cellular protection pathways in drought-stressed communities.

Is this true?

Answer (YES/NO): NO